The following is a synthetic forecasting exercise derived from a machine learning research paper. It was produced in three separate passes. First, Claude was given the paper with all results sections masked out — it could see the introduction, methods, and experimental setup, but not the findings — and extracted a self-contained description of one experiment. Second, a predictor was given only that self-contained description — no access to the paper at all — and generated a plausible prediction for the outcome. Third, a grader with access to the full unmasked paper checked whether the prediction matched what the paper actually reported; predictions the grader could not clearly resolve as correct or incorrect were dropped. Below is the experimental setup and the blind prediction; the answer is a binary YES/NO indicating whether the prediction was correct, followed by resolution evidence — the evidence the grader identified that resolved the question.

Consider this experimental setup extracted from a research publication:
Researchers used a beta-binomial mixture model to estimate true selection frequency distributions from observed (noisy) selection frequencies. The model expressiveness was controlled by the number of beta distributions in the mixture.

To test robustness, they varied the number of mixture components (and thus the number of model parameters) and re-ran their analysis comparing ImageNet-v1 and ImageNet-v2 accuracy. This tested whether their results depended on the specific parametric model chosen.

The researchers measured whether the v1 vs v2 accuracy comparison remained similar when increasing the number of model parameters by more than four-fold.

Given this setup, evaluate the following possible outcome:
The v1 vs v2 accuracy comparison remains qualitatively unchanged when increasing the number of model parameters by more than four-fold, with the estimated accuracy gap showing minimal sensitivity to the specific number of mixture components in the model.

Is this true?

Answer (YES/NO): YES